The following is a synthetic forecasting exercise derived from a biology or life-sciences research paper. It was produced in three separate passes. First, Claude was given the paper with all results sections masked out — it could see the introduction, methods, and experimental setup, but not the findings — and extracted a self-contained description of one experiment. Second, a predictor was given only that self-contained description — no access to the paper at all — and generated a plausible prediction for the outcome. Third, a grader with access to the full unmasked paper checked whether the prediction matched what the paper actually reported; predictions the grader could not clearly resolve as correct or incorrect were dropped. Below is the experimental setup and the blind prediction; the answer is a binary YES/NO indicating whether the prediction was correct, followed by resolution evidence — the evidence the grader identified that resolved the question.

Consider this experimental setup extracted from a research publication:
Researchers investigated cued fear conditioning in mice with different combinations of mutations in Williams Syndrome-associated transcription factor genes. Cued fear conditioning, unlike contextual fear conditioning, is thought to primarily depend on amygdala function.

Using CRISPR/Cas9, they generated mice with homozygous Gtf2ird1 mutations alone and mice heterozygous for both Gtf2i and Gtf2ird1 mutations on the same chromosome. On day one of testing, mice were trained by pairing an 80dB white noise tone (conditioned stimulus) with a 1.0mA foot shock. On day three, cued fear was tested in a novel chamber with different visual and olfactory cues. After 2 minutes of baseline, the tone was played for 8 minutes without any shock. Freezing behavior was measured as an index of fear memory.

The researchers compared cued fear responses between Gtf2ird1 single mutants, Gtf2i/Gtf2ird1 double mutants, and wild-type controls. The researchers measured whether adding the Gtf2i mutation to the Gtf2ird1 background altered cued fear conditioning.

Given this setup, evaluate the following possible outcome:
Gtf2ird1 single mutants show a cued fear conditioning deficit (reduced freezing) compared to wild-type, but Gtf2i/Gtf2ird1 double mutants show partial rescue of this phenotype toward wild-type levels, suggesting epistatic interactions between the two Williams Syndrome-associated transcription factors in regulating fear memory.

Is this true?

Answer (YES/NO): NO